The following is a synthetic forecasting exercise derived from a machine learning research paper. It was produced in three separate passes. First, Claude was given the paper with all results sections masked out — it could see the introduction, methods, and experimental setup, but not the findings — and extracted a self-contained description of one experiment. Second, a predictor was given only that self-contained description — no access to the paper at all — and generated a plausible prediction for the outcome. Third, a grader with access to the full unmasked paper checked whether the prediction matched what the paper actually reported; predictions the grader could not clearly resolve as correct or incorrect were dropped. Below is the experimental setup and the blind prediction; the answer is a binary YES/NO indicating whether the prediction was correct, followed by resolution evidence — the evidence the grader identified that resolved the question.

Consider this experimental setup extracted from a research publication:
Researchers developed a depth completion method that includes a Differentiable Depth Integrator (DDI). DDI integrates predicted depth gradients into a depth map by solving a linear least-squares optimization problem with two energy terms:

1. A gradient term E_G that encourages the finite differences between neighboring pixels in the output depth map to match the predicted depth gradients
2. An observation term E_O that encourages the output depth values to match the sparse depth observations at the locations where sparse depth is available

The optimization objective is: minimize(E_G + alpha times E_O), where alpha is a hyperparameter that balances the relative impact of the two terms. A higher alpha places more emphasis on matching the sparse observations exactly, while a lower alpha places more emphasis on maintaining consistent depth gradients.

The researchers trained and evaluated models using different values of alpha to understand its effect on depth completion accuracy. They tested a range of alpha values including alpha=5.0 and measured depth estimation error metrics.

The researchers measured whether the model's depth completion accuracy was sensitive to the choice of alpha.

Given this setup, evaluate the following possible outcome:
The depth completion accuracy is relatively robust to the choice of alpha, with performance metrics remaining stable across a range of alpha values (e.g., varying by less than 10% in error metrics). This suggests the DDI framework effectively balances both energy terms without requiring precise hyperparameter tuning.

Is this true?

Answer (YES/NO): YES